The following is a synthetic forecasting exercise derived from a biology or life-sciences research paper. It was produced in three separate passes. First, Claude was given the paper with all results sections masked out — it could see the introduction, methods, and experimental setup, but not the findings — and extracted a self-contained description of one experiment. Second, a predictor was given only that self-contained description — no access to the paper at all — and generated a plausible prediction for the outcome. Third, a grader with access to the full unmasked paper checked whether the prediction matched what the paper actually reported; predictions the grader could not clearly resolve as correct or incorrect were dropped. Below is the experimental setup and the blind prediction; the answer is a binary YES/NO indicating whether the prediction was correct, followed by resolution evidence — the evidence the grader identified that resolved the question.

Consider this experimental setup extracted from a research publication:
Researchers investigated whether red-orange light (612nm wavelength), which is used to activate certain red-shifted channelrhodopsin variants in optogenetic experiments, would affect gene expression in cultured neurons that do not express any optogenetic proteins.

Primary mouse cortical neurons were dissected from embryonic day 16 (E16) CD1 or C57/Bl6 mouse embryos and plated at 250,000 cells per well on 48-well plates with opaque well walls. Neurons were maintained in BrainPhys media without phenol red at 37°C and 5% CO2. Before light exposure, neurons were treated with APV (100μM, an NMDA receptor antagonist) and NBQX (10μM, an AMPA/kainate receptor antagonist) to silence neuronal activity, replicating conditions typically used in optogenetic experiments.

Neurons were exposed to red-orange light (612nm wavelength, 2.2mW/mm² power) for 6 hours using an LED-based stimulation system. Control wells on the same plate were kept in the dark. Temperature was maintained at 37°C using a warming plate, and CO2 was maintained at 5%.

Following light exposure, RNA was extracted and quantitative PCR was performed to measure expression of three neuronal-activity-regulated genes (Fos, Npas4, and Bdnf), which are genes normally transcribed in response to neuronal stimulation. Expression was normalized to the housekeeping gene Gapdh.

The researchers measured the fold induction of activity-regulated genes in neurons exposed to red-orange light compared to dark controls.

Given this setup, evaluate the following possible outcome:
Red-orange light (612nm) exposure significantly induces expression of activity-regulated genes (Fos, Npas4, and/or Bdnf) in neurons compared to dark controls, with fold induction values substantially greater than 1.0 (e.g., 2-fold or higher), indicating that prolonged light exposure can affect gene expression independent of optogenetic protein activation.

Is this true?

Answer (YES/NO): NO